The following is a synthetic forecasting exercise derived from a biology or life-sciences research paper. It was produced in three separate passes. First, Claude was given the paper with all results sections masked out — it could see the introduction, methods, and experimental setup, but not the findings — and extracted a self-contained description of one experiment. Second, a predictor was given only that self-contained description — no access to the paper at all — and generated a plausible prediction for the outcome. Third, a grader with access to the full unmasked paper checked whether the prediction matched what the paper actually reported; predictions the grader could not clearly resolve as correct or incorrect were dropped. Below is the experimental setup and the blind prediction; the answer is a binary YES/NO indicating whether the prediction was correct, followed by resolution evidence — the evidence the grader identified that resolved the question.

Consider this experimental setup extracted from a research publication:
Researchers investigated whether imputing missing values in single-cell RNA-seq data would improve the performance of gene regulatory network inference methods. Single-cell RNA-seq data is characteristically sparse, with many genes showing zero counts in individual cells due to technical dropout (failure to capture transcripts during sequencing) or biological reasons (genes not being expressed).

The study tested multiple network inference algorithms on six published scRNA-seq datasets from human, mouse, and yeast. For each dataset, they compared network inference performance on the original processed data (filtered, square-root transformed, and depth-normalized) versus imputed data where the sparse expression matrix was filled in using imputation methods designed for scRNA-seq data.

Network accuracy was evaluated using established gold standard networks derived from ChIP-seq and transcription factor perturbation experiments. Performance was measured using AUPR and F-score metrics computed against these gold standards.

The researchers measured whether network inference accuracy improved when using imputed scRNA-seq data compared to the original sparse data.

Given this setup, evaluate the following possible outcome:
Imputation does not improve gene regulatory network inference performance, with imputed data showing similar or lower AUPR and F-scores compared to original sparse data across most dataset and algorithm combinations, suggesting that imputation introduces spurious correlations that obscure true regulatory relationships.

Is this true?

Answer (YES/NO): NO